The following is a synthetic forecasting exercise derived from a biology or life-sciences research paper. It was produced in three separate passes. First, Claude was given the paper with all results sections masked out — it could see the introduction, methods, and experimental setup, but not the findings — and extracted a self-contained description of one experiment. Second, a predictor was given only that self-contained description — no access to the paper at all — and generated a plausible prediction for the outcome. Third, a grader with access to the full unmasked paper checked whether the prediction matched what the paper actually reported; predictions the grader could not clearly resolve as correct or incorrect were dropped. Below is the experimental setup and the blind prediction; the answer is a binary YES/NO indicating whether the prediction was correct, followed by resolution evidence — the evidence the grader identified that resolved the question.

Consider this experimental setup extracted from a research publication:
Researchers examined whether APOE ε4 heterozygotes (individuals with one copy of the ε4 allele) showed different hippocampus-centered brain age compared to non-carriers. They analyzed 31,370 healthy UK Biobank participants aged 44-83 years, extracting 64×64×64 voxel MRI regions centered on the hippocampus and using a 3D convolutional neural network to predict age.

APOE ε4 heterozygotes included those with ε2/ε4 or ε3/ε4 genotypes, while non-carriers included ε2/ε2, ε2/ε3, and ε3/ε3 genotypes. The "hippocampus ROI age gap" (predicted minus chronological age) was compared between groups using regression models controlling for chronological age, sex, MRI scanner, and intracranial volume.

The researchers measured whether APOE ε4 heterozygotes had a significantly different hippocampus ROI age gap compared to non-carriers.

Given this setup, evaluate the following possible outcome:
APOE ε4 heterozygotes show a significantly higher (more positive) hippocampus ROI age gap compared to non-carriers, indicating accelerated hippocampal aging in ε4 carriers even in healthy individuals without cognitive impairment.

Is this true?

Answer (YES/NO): NO